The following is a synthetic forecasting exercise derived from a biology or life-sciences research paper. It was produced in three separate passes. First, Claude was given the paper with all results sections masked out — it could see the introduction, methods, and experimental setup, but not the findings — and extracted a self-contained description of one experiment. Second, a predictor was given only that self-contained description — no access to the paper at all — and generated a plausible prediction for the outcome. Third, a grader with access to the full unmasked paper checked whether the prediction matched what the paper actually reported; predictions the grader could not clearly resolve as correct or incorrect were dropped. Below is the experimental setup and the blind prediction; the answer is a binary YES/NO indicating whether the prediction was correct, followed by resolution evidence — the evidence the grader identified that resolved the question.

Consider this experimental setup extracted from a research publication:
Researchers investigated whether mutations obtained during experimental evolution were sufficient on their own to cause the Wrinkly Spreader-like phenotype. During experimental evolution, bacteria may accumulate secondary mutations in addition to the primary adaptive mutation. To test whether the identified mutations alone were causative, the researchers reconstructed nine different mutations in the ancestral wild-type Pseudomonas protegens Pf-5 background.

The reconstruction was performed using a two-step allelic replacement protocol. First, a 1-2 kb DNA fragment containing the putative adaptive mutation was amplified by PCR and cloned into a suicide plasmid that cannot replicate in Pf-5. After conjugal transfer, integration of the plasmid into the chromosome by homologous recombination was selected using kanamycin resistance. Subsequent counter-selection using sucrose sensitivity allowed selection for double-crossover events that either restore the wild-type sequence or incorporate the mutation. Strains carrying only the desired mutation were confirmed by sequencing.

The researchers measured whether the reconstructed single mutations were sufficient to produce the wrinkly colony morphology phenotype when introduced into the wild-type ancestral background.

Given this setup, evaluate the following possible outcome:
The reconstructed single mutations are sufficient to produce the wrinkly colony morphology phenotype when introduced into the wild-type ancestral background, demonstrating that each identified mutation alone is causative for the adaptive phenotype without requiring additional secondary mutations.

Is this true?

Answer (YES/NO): YES